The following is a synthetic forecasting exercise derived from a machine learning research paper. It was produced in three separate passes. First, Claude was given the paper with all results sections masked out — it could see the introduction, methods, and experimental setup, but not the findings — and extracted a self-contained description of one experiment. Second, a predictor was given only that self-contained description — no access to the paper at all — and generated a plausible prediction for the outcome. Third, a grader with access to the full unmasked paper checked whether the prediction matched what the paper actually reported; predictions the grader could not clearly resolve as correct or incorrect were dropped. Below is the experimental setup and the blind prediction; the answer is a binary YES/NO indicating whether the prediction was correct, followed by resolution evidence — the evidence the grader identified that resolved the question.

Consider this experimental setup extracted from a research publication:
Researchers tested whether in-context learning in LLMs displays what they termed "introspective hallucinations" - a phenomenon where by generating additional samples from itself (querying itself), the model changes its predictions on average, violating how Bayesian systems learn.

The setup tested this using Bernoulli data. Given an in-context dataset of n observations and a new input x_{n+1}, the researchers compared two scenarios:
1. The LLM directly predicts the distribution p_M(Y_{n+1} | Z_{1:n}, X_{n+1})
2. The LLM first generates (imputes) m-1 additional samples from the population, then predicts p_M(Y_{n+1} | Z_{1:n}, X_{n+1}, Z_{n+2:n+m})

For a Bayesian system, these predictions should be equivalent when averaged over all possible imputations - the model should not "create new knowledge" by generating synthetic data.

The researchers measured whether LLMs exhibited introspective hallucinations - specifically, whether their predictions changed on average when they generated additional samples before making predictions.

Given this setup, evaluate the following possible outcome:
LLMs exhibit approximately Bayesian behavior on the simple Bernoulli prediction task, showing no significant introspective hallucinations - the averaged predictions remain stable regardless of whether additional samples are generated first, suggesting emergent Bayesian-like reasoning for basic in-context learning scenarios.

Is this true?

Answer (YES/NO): NO